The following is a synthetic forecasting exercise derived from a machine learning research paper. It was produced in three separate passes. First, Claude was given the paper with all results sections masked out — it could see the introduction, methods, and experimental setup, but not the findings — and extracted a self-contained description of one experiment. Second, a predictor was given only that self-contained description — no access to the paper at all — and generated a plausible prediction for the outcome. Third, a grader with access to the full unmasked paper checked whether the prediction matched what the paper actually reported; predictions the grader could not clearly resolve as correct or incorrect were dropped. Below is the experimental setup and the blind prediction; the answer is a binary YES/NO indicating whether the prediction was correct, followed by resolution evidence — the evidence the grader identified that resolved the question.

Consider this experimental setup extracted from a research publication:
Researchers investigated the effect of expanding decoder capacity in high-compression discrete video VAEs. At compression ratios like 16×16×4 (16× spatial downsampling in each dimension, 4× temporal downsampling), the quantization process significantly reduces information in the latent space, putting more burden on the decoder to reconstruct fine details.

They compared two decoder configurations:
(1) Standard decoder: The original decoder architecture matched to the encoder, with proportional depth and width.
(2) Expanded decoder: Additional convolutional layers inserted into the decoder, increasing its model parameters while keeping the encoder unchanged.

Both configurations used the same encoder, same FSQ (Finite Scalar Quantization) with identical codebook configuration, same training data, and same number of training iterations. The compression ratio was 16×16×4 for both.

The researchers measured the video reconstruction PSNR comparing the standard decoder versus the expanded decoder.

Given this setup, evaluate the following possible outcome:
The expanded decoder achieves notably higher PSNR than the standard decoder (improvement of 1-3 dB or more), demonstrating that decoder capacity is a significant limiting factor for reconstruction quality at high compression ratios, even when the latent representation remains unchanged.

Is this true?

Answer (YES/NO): NO